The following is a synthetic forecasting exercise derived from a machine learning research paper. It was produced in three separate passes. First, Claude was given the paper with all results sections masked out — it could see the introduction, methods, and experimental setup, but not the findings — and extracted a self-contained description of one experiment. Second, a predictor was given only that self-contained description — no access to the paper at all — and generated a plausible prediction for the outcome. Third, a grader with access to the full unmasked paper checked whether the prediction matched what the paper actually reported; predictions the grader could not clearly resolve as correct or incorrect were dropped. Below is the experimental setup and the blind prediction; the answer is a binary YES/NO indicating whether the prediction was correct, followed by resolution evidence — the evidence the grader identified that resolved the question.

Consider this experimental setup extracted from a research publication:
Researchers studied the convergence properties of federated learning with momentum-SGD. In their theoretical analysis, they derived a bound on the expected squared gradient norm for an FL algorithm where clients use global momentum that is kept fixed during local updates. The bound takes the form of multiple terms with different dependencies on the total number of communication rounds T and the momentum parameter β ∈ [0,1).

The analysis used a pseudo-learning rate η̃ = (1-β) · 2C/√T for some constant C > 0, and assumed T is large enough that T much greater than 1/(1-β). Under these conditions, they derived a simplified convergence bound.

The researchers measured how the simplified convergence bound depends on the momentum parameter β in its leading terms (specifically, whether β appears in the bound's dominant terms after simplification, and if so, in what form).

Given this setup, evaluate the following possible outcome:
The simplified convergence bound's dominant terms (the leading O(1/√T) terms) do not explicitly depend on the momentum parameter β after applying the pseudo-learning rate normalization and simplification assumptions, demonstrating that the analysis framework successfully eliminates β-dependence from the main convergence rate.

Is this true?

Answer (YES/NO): NO